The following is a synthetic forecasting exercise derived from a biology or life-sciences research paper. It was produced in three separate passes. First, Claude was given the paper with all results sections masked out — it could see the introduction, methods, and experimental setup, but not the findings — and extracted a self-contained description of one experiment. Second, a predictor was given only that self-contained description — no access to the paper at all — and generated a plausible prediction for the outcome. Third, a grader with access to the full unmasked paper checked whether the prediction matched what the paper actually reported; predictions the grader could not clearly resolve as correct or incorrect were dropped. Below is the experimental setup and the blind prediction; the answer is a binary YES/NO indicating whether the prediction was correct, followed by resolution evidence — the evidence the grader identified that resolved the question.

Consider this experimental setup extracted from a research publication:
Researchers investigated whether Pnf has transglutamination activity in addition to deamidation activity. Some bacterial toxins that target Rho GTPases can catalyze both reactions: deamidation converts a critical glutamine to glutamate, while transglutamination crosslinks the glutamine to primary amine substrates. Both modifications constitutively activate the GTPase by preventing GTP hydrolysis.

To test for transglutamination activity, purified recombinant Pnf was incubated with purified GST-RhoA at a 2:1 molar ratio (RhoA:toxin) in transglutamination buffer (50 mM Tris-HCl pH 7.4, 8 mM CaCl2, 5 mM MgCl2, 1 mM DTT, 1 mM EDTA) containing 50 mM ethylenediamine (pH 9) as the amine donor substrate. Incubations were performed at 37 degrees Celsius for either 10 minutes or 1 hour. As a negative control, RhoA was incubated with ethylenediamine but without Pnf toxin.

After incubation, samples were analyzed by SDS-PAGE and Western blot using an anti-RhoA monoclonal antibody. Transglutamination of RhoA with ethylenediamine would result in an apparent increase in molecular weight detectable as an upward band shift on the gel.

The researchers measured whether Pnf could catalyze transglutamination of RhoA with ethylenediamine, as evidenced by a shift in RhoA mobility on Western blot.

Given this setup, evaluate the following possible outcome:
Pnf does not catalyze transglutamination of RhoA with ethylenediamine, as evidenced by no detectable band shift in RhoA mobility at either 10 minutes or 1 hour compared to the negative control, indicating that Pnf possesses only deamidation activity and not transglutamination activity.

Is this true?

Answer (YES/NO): NO